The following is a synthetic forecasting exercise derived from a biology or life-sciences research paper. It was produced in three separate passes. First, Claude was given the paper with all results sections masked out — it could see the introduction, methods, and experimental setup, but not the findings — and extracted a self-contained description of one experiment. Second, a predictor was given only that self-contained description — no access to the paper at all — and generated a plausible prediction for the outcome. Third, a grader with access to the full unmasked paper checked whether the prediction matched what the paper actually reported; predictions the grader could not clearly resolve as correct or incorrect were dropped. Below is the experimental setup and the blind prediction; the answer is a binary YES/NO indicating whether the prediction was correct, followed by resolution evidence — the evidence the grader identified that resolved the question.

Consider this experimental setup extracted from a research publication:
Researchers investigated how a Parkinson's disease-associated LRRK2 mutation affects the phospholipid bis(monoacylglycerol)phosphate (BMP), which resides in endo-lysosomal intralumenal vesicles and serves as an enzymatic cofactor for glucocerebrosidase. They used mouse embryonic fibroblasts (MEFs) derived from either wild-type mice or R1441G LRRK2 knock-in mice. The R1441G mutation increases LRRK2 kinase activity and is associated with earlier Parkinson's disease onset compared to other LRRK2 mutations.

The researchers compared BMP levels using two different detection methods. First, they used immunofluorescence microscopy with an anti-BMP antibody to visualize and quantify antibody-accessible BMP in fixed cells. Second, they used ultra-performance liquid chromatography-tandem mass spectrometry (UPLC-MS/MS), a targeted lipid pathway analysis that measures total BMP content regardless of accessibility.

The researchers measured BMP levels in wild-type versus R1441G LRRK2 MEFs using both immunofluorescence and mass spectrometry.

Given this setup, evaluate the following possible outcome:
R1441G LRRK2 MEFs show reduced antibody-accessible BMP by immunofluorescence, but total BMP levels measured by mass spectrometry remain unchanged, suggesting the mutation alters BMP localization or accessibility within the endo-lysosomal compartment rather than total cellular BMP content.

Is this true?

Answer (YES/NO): NO